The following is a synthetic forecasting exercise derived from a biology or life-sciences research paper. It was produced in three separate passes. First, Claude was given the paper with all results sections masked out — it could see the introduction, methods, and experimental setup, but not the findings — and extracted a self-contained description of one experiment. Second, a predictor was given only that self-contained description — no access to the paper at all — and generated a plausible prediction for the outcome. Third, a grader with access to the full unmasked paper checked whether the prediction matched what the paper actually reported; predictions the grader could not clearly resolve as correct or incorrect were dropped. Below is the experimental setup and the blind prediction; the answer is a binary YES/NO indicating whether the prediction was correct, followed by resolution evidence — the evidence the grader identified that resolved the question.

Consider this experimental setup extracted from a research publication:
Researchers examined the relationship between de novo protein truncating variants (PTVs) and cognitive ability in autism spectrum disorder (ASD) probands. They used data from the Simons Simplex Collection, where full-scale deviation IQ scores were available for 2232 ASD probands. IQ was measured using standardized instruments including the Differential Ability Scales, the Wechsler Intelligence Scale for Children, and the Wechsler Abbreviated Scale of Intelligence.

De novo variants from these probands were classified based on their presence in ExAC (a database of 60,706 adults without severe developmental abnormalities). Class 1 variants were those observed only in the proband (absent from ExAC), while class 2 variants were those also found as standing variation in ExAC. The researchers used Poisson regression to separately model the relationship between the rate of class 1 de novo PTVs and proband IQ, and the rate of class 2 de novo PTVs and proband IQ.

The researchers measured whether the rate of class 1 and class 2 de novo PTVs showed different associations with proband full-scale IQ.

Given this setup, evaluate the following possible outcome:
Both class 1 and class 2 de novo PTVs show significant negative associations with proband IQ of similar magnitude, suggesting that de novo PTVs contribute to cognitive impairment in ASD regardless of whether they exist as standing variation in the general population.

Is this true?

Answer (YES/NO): NO